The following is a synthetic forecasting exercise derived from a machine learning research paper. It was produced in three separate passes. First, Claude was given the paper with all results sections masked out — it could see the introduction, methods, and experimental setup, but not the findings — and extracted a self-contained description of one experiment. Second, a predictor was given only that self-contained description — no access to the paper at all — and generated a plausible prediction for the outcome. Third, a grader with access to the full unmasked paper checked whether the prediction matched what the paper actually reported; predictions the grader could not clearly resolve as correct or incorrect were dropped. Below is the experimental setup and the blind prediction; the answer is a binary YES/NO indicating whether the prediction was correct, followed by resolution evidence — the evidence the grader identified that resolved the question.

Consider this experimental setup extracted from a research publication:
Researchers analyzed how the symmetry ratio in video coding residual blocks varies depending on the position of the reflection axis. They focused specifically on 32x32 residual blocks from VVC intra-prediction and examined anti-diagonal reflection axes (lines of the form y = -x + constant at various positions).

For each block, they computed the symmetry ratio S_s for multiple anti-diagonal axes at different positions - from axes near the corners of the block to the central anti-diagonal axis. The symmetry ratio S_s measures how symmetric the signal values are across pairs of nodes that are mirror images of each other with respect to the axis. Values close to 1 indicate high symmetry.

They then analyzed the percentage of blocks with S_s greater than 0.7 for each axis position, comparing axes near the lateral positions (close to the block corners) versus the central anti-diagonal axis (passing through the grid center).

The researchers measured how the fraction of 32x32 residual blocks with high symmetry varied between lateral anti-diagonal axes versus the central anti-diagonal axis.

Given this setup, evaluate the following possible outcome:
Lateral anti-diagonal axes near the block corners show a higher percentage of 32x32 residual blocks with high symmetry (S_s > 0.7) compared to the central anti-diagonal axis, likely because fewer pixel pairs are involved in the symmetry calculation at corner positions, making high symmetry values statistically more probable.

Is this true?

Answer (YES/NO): YES